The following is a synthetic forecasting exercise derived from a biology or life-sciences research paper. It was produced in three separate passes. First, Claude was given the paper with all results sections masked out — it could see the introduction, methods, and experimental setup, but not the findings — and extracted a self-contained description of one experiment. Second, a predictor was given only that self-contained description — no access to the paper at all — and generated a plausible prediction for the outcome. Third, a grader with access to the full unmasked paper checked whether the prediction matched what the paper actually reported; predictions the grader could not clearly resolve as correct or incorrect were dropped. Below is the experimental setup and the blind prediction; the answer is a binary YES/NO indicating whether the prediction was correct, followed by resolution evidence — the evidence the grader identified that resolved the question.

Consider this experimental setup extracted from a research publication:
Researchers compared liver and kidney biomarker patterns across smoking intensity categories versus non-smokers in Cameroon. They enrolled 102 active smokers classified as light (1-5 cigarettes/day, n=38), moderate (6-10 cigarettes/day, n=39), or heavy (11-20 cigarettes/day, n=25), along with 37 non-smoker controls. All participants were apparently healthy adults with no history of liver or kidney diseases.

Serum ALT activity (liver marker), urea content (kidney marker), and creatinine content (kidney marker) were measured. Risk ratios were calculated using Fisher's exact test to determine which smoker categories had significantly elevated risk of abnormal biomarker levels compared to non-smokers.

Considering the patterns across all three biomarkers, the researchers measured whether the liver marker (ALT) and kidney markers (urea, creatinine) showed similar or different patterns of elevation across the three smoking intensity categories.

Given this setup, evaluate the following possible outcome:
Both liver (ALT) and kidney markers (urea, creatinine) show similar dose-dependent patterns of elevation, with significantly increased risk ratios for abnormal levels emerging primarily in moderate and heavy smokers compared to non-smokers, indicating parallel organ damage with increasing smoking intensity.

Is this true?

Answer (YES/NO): NO